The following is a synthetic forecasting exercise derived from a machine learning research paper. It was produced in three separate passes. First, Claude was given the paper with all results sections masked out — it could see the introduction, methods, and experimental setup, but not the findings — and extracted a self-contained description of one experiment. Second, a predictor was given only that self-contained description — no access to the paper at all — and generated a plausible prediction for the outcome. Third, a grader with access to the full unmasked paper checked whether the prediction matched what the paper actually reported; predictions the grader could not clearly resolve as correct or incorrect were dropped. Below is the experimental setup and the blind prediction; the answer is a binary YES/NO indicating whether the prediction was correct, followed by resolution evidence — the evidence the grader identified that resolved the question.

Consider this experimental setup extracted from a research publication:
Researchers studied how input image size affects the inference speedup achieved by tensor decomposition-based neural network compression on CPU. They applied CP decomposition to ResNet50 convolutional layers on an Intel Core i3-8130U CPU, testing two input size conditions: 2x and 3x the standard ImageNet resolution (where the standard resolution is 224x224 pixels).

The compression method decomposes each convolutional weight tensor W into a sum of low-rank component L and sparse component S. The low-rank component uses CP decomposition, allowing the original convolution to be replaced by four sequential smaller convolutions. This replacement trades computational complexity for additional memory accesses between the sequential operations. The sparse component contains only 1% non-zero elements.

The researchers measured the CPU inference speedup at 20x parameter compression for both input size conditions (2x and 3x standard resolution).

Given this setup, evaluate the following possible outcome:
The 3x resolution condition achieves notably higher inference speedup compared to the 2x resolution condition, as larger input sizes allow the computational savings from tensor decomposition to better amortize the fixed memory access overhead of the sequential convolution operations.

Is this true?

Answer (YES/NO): YES